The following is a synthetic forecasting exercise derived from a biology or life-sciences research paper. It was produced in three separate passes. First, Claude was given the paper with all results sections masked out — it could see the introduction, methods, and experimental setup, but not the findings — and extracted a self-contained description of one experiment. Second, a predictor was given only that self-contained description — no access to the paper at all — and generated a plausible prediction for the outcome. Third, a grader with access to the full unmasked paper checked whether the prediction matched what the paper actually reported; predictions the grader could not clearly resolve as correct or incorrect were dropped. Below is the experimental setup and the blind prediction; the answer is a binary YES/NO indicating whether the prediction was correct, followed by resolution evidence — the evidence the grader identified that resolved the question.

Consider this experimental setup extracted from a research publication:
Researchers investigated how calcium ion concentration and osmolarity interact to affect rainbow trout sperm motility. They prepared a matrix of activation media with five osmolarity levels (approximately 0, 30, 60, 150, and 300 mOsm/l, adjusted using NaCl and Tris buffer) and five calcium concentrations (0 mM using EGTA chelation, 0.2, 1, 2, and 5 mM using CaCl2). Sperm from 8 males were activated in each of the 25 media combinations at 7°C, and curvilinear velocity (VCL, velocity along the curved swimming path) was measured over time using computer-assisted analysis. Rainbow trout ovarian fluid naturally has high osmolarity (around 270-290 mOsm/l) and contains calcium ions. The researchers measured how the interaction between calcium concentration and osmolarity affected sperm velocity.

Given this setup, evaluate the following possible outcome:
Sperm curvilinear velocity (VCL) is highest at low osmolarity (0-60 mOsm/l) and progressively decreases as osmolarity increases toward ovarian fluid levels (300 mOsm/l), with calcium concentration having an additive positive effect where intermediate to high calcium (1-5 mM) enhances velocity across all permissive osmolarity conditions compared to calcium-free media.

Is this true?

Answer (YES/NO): NO